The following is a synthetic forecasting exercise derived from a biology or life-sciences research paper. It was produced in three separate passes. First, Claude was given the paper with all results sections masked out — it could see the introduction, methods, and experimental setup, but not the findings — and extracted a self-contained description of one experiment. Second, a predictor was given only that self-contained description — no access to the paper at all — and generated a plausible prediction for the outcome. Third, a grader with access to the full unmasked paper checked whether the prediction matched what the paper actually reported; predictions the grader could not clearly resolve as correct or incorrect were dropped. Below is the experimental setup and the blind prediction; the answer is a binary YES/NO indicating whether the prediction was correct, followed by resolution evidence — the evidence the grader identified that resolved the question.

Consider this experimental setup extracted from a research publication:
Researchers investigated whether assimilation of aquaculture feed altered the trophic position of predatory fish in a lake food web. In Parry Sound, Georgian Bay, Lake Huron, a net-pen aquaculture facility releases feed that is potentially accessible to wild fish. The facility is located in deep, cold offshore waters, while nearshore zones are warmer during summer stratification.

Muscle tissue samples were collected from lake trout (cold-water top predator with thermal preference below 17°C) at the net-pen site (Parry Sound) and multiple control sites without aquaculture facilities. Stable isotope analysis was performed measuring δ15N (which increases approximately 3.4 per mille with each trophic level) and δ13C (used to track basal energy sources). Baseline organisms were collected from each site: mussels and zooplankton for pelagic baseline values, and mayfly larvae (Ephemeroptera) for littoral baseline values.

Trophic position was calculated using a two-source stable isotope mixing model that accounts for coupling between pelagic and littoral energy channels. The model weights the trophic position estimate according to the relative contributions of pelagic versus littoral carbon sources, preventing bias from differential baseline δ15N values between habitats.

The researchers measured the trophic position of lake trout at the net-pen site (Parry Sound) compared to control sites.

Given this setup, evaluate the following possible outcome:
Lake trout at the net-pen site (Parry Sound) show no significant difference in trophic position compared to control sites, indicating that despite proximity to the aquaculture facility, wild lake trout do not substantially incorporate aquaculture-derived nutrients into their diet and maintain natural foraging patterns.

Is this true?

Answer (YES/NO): NO